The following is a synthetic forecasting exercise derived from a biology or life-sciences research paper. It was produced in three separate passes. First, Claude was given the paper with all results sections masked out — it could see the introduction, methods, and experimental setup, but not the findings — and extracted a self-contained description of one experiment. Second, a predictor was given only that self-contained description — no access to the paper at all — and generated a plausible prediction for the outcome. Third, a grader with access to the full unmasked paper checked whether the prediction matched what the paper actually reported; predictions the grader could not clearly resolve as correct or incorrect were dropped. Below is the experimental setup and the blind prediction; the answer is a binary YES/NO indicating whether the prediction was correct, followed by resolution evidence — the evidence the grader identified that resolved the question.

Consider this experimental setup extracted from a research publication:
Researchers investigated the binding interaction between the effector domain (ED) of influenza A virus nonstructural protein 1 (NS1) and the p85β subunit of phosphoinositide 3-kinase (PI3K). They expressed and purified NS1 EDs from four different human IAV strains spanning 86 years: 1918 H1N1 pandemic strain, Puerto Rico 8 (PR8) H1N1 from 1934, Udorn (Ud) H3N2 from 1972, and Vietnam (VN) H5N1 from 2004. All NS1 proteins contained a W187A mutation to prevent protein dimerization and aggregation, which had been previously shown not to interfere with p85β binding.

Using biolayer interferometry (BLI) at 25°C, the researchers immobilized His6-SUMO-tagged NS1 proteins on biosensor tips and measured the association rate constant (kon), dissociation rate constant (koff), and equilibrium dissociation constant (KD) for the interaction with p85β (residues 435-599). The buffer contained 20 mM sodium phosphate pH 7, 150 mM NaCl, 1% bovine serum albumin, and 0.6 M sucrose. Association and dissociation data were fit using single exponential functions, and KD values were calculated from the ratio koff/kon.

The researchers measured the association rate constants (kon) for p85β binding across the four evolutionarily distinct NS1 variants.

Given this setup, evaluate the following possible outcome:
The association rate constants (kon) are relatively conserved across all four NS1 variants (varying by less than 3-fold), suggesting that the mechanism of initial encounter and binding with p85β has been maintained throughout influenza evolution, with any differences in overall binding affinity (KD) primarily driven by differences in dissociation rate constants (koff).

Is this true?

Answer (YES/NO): YES